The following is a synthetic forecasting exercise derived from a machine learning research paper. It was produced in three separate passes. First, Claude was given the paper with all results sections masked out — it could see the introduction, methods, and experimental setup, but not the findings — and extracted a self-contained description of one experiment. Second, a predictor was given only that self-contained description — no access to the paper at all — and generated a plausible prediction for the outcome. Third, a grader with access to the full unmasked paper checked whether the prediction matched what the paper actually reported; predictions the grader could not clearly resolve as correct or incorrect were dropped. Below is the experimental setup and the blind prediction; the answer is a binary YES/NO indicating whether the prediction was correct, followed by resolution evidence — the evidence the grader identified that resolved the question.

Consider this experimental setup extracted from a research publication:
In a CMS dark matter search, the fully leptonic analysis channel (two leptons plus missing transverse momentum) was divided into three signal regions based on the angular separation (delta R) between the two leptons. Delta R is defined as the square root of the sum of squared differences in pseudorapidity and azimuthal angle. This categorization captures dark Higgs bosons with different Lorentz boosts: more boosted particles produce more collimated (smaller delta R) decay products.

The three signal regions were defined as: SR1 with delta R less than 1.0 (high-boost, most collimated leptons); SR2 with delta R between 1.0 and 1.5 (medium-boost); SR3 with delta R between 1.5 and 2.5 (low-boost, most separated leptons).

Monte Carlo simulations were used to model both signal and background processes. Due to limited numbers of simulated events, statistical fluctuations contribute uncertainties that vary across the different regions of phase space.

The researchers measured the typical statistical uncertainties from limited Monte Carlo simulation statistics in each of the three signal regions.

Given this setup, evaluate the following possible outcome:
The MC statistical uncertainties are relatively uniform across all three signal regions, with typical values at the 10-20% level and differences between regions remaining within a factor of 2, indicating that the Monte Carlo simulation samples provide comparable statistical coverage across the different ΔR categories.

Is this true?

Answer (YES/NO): NO